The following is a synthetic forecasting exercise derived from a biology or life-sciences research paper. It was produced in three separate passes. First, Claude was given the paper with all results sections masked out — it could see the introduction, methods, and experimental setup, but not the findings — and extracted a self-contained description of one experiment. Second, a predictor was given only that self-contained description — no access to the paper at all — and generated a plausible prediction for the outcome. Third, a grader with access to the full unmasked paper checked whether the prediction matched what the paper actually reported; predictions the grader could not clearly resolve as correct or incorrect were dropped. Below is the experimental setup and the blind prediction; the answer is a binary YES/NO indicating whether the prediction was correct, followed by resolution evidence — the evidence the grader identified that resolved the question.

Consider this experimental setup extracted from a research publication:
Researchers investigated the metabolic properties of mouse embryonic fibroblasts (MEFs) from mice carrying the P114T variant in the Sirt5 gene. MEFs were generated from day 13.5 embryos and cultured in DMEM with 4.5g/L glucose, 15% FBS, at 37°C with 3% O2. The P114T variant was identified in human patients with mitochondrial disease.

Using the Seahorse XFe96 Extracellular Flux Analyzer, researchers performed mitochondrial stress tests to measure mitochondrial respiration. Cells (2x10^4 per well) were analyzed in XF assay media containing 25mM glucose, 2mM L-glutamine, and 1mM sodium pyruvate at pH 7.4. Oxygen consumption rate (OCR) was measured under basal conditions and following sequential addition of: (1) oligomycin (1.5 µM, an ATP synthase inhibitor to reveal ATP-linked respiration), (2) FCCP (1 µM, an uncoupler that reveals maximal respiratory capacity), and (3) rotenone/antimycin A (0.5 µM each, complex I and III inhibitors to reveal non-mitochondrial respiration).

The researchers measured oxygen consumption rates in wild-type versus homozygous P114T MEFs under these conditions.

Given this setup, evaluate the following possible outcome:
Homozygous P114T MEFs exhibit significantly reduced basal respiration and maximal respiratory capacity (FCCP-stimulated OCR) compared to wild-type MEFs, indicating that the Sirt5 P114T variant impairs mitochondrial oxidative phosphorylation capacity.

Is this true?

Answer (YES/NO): NO